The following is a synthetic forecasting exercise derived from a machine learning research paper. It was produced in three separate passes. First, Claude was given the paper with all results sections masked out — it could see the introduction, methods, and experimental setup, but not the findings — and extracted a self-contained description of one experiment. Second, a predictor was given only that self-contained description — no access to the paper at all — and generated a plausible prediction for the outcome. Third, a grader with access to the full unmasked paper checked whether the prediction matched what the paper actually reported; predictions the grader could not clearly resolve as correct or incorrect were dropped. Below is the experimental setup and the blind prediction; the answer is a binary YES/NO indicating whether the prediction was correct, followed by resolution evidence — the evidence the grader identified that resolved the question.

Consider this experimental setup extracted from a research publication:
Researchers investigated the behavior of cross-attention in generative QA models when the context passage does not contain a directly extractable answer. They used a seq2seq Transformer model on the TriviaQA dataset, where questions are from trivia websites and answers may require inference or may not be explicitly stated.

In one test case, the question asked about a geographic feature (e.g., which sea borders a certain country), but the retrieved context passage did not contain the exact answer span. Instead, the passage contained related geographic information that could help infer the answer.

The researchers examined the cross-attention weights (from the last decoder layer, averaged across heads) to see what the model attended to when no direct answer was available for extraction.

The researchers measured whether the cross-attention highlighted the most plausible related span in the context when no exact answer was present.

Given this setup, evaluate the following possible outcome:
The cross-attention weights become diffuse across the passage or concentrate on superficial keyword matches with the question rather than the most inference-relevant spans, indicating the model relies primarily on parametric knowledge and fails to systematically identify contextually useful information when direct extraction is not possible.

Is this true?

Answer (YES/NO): NO